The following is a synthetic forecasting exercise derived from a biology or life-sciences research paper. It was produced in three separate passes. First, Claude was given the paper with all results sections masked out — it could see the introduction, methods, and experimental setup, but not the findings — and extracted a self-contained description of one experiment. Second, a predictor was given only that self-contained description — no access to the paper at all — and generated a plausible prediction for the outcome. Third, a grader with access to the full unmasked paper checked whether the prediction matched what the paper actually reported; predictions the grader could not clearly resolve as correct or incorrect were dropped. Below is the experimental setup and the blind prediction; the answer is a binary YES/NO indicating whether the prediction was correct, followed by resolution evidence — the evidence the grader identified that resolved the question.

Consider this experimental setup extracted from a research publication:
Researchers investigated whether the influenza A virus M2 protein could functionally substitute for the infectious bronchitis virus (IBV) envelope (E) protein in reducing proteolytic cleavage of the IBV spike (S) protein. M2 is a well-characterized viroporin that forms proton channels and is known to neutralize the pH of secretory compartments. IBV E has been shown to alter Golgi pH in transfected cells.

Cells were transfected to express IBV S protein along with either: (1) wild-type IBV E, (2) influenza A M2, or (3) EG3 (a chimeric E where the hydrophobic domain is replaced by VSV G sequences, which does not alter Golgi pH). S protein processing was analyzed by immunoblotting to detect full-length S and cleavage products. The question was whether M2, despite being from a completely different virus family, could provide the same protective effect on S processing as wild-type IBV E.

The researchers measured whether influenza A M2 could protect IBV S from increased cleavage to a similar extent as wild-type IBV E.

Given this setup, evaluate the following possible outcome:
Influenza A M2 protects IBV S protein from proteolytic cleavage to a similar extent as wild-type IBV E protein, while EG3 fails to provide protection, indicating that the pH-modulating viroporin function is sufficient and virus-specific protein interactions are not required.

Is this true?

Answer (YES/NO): YES